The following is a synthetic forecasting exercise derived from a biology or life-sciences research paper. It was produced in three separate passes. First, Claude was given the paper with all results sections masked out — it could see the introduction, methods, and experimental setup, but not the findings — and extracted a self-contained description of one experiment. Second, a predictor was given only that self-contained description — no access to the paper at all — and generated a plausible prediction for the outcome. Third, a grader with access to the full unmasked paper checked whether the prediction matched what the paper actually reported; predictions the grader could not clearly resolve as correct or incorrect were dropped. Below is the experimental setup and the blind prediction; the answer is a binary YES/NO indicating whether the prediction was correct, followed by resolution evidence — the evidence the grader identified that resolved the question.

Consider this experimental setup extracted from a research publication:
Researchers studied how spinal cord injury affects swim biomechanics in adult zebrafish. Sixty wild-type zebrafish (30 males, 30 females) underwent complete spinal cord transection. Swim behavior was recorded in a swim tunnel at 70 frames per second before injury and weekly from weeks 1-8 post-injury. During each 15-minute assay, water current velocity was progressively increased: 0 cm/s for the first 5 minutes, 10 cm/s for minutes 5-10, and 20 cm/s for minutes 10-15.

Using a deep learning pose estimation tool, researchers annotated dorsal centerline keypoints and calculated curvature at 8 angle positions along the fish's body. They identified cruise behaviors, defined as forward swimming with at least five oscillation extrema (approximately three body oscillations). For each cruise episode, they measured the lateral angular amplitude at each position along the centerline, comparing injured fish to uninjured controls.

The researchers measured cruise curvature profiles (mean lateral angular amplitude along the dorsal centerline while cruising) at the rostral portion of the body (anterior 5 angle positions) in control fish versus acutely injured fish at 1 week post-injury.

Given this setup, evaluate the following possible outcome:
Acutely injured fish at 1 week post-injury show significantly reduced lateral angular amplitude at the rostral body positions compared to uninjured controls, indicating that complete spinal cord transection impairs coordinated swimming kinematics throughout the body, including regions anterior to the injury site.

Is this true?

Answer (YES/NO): NO